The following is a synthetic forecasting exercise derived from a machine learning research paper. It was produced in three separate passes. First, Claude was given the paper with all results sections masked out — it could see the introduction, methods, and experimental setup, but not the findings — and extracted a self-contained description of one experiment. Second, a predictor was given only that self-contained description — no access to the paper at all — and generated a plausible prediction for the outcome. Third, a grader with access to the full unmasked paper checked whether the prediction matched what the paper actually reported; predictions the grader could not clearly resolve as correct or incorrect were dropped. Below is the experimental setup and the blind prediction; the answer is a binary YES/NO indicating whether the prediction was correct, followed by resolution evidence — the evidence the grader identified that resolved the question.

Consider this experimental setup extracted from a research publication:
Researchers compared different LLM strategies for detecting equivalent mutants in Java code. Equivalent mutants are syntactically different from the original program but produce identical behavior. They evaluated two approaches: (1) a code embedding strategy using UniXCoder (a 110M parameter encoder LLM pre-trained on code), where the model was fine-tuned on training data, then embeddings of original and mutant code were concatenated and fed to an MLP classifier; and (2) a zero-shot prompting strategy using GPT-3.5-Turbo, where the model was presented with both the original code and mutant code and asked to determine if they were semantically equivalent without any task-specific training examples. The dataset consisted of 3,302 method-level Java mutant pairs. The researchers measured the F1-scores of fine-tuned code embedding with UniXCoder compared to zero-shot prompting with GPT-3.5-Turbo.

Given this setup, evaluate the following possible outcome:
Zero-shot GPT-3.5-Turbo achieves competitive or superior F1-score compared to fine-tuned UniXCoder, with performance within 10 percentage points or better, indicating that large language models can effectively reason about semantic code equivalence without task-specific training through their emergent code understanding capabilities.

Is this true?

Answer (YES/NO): NO